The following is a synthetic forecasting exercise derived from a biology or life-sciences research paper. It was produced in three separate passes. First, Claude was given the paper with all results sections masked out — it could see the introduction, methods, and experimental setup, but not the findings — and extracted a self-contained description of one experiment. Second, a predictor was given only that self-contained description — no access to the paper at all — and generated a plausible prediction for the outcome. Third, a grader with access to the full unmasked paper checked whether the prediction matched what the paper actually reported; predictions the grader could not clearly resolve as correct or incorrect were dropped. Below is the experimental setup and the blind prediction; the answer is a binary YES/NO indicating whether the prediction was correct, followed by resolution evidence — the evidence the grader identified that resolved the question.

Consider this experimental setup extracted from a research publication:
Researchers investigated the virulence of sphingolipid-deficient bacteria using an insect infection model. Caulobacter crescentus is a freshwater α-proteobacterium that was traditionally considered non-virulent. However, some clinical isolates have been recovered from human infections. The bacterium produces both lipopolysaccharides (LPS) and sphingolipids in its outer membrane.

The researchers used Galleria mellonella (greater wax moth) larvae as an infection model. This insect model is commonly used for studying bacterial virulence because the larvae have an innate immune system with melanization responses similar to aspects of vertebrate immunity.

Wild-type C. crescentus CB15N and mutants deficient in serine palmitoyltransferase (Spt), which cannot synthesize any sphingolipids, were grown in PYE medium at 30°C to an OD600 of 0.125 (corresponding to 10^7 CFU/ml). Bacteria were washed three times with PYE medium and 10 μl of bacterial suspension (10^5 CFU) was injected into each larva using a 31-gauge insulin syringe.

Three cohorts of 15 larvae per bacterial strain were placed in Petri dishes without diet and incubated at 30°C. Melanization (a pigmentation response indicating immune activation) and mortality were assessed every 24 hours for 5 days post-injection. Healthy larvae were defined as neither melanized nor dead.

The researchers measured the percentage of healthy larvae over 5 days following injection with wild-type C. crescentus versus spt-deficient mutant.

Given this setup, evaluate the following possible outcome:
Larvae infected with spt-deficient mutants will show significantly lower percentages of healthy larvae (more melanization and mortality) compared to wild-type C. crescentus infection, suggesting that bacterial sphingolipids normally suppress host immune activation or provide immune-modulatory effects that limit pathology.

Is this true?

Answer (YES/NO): NO